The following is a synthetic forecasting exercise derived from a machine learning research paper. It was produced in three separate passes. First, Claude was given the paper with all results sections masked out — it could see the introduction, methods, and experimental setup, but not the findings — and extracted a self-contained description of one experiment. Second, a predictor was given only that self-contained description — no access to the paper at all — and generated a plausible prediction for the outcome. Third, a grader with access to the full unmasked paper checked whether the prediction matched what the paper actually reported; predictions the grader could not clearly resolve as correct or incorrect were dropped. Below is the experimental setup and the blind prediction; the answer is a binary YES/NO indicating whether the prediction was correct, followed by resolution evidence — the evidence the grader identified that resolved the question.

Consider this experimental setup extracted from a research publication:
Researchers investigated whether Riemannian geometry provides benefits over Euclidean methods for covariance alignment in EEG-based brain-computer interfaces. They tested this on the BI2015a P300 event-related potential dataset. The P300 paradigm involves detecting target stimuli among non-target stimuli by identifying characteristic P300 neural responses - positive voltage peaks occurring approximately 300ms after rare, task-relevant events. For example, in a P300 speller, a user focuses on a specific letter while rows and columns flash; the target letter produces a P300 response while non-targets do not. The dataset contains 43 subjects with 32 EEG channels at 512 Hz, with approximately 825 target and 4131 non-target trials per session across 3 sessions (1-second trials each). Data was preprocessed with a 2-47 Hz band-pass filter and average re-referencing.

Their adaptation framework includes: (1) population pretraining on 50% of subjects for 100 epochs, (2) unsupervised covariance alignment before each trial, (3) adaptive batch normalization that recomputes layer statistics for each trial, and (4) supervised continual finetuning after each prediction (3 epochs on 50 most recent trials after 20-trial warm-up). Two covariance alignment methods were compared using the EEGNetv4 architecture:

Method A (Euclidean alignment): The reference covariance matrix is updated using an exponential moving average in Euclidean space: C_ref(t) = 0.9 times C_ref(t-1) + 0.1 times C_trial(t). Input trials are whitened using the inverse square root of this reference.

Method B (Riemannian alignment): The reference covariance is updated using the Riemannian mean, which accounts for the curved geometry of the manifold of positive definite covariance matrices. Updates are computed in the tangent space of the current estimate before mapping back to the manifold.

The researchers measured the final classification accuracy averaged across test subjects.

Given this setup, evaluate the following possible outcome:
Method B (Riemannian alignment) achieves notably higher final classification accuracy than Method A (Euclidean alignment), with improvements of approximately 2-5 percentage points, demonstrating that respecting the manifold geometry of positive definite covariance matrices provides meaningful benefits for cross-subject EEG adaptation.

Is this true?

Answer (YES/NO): NO